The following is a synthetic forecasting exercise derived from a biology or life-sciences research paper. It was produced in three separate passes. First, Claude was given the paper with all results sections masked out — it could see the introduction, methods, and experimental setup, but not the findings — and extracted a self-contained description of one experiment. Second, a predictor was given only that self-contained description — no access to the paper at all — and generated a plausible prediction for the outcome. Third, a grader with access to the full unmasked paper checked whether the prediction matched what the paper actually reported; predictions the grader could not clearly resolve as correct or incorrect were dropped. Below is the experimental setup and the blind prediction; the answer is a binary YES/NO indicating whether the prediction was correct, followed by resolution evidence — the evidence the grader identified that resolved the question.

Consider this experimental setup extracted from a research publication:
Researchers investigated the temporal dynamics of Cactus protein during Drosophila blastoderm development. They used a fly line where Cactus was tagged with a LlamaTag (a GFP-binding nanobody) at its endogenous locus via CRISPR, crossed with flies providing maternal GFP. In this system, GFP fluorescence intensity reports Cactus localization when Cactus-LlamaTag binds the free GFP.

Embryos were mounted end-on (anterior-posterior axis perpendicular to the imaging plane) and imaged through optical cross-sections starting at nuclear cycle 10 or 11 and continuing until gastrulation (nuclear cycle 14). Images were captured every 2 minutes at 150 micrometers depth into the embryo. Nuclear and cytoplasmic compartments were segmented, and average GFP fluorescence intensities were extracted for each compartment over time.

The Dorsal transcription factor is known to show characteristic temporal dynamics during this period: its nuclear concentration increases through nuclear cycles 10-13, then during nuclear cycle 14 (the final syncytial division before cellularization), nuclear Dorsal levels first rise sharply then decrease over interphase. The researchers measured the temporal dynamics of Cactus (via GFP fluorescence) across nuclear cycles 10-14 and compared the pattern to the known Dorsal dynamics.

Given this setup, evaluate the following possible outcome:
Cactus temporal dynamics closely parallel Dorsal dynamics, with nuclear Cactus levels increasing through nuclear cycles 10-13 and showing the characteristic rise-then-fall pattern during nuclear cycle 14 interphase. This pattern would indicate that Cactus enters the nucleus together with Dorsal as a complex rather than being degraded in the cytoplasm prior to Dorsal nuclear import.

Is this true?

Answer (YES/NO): NO